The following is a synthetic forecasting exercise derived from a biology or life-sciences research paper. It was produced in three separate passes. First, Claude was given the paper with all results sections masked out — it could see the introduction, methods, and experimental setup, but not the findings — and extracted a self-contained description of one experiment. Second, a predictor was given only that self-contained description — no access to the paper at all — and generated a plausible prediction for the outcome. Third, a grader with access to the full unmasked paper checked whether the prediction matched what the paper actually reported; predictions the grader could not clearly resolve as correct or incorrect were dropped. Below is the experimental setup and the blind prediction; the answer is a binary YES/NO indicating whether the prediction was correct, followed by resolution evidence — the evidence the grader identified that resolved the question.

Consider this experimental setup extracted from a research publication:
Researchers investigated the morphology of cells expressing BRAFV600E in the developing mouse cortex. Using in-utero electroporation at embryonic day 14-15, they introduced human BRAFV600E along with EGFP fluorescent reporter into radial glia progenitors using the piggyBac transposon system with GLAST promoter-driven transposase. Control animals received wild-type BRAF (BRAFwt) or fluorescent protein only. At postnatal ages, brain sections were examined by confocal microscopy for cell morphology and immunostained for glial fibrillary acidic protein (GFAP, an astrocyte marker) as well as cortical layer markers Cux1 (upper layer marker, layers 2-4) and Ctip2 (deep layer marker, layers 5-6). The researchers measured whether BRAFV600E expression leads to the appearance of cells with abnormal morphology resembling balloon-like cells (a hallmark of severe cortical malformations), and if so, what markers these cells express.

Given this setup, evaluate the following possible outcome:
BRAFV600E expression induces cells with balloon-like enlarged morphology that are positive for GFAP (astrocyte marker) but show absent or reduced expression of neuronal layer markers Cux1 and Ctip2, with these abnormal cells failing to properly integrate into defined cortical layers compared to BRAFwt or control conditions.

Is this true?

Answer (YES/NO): NO